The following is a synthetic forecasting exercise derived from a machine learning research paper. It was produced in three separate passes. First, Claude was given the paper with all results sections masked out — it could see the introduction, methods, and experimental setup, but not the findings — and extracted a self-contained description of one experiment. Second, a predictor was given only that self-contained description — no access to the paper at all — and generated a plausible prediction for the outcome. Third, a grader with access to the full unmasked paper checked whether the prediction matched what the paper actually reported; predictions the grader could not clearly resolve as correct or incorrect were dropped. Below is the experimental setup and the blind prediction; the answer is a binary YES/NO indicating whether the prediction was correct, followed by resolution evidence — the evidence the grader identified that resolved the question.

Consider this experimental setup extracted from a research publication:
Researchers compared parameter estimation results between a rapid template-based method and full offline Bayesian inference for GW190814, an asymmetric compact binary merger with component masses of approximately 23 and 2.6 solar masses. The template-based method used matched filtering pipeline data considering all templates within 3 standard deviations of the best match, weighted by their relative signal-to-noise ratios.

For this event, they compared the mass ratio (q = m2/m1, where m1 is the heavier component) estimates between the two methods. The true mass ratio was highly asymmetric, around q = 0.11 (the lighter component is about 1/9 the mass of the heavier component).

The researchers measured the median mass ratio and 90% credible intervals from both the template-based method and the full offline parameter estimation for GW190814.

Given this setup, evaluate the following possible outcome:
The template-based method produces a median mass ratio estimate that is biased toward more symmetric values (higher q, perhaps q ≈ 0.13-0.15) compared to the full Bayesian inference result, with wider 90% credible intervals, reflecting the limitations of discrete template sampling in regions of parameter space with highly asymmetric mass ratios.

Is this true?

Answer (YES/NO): NO